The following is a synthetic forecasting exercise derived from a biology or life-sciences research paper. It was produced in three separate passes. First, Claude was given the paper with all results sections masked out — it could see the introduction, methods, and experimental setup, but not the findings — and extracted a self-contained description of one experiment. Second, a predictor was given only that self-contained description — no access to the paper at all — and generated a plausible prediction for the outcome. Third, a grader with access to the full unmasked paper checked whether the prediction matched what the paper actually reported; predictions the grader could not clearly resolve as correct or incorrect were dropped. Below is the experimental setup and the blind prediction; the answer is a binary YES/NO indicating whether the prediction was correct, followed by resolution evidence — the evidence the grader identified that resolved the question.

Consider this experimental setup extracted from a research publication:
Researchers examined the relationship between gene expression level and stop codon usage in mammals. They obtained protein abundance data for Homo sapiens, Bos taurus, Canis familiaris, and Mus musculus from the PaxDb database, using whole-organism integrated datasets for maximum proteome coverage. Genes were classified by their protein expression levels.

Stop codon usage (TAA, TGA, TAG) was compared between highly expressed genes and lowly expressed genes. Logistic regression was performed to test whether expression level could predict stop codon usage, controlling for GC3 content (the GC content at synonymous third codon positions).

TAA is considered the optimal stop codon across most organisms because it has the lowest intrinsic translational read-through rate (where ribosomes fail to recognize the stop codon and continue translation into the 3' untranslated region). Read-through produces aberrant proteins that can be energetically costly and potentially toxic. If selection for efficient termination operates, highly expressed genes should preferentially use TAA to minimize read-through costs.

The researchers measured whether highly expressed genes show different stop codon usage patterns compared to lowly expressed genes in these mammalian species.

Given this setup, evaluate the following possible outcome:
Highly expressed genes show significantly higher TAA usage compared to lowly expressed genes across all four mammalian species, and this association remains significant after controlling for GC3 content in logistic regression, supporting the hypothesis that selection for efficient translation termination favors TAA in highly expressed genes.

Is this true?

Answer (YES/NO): YES